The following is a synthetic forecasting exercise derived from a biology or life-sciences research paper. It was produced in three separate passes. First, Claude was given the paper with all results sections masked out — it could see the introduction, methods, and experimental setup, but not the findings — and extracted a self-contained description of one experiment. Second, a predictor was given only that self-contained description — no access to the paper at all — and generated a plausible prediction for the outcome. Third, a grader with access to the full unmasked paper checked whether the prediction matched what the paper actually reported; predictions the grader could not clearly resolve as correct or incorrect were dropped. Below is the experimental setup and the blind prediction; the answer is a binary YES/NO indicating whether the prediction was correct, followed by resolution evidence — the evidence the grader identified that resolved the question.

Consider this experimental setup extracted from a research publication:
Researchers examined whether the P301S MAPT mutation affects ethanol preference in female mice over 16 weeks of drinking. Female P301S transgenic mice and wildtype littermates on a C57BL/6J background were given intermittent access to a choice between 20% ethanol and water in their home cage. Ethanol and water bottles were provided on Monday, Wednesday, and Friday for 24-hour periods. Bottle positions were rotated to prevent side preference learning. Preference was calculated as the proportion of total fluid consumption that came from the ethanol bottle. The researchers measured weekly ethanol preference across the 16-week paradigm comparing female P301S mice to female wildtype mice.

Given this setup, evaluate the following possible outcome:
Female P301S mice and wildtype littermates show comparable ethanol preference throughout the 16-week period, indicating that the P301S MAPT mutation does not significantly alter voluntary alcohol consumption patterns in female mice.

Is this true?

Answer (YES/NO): YES